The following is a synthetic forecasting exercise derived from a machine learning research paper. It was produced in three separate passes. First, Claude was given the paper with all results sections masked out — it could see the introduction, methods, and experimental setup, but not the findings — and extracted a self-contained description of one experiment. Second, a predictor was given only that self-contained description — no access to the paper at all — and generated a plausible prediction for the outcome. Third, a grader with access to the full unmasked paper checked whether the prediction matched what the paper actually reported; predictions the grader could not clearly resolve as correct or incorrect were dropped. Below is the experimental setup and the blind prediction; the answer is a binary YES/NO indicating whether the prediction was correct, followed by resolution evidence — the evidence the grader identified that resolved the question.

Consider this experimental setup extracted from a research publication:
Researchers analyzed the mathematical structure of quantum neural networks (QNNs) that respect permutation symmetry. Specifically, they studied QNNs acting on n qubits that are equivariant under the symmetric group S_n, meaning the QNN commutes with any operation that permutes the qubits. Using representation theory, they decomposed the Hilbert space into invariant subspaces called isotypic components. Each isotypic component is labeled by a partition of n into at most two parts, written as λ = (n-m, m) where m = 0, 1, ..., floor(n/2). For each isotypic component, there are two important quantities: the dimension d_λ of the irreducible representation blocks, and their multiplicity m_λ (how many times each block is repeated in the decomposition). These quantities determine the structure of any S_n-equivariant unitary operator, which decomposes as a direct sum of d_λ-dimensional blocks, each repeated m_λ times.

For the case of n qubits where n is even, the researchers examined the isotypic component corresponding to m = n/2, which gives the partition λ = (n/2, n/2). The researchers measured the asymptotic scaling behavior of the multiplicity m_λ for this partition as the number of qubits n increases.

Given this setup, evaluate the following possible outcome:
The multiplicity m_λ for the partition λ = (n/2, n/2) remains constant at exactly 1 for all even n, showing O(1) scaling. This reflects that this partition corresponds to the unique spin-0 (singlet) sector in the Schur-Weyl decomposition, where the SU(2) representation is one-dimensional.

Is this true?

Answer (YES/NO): NO